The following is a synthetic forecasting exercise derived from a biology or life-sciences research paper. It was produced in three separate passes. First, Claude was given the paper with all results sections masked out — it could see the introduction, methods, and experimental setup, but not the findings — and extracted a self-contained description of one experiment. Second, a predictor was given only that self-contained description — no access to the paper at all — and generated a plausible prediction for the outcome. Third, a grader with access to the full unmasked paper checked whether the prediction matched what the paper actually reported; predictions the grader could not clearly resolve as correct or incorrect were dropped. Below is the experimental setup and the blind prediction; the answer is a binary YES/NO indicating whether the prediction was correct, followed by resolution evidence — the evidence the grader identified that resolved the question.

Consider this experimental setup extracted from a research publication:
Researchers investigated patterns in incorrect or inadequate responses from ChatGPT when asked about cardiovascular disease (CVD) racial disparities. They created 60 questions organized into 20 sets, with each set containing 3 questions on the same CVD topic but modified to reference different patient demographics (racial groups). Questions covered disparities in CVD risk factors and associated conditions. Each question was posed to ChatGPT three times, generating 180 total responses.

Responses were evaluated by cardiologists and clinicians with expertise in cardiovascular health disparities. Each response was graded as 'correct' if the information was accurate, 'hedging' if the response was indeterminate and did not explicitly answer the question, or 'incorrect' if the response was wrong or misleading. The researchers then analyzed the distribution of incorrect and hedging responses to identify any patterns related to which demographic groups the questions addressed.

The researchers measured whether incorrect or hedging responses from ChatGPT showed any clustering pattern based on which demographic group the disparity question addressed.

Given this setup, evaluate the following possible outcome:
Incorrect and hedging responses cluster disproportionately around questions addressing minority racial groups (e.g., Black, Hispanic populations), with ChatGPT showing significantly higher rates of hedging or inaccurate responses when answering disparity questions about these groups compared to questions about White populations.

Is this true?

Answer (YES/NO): NO